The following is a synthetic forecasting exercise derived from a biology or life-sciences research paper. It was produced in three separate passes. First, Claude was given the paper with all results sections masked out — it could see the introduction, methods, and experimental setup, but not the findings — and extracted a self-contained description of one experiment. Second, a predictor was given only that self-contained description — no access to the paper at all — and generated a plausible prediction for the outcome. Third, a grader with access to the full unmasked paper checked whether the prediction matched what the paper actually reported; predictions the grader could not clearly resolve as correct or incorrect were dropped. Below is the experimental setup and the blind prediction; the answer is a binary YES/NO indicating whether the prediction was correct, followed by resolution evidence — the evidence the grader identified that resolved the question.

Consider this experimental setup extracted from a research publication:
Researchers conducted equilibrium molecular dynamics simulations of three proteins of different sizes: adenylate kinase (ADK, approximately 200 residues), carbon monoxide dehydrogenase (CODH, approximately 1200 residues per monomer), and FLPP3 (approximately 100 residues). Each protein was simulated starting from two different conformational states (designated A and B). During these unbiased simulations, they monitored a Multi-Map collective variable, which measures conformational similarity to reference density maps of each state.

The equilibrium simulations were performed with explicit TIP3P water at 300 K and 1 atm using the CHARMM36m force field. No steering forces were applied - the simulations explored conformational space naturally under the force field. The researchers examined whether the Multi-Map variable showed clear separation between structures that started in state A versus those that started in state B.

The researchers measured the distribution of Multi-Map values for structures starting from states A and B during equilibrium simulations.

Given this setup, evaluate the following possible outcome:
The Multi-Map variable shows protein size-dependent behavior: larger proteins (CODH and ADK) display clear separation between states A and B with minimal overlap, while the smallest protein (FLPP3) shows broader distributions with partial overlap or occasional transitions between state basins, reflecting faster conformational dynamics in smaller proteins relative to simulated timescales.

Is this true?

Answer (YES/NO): NO